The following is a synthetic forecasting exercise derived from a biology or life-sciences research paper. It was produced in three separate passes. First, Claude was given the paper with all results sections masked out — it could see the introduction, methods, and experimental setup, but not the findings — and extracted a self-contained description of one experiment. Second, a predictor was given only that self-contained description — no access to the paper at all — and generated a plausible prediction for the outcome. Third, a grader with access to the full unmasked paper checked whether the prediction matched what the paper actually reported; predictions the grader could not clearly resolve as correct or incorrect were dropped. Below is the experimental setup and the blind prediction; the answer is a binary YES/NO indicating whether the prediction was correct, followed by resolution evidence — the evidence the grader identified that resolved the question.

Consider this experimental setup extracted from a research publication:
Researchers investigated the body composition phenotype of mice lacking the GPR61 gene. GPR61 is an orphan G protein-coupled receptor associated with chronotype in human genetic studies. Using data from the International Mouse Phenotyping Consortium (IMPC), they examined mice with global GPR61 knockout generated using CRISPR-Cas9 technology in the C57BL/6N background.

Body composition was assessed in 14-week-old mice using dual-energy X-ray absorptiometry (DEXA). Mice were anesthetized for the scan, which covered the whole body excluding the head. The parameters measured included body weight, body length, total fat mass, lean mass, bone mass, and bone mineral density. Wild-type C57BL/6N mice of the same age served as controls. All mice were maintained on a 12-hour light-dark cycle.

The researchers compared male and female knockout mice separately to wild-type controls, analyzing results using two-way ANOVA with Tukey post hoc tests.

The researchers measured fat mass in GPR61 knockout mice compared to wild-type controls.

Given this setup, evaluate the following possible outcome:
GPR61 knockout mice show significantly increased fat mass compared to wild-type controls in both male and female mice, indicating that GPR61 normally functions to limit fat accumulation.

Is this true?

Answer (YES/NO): YES